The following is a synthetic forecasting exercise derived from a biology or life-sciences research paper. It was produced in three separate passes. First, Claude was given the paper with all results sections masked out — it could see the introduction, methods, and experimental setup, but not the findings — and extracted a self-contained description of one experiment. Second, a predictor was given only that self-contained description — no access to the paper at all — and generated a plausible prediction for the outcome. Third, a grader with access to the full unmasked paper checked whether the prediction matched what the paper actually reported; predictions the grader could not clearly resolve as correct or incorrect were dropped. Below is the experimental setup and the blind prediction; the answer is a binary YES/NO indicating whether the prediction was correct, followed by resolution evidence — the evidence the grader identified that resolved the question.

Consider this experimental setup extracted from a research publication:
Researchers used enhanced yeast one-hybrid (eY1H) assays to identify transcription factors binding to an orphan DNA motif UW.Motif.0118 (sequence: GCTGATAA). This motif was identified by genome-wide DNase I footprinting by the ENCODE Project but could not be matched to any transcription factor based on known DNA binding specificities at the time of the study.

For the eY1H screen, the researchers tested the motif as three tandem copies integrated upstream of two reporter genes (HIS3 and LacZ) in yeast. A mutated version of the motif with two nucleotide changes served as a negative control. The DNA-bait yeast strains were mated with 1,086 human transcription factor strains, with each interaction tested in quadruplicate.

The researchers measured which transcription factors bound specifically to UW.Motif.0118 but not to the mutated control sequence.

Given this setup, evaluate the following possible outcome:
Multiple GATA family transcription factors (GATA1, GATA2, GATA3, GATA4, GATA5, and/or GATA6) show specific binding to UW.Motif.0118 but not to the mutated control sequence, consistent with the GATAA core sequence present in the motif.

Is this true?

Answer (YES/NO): YES